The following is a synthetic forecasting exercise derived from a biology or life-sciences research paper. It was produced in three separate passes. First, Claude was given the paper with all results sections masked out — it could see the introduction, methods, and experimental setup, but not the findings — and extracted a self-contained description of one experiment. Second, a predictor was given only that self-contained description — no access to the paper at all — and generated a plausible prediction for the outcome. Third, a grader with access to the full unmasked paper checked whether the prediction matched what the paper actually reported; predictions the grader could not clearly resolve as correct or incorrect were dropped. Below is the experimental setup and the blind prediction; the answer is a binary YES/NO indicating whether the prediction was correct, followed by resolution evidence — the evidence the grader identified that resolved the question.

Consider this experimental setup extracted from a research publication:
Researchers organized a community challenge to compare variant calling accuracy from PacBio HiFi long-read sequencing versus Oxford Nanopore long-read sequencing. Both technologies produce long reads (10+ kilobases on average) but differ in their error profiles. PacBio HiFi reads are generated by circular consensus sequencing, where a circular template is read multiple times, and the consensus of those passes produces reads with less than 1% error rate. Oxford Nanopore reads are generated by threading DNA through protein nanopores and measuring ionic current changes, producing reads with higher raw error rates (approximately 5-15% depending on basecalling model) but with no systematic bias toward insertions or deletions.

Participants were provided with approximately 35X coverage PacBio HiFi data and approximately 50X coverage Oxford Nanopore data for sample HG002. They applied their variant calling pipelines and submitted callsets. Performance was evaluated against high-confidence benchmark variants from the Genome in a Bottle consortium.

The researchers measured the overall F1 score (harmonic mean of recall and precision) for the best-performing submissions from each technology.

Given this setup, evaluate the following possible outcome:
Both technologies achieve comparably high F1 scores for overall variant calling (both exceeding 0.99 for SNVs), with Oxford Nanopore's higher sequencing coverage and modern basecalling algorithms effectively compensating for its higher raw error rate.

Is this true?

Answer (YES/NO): NO